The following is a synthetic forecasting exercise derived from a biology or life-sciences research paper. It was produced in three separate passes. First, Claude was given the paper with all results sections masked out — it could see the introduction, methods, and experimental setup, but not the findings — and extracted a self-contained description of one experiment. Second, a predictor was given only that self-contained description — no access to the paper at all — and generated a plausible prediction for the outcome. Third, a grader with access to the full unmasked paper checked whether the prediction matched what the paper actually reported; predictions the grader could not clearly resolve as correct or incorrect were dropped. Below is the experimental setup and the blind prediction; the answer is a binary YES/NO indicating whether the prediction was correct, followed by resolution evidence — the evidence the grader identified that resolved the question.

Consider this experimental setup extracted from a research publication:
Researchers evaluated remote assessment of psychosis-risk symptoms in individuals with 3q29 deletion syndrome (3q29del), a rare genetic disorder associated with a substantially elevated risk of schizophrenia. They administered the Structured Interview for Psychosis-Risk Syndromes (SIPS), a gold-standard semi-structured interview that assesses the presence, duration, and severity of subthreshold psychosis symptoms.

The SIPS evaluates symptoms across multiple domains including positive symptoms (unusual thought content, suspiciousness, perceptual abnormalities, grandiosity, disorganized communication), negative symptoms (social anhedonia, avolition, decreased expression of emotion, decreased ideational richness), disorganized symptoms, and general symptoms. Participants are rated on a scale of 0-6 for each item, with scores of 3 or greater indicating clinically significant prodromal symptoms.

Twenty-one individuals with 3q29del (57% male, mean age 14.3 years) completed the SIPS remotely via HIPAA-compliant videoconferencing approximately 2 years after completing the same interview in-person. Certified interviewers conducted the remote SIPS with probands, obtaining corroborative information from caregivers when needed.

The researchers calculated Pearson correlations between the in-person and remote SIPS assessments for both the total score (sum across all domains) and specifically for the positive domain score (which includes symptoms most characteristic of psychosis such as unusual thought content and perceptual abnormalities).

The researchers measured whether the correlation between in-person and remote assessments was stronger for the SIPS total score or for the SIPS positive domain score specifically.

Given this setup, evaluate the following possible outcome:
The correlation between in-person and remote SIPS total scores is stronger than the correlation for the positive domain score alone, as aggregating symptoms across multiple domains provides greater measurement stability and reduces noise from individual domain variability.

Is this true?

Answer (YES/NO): NO